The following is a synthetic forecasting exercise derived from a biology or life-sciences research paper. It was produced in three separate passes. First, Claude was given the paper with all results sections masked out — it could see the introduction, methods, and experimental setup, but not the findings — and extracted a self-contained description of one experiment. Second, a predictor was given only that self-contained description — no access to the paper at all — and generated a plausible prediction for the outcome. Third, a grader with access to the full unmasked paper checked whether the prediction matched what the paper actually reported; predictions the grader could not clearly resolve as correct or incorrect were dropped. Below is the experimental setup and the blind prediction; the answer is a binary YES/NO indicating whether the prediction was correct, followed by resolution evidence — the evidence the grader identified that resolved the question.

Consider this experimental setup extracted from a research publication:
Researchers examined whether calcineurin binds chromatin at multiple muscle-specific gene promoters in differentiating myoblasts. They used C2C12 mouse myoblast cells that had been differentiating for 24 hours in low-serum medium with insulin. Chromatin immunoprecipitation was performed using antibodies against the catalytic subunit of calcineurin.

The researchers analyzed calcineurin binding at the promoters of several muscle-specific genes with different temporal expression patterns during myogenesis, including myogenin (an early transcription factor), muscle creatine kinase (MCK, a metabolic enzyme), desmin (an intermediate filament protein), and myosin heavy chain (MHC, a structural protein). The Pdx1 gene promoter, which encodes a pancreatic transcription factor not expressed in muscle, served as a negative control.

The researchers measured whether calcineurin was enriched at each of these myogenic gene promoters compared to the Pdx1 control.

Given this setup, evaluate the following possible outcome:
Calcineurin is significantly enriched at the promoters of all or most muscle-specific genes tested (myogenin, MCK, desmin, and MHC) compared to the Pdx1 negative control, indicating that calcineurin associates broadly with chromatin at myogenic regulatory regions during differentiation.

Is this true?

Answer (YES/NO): YES